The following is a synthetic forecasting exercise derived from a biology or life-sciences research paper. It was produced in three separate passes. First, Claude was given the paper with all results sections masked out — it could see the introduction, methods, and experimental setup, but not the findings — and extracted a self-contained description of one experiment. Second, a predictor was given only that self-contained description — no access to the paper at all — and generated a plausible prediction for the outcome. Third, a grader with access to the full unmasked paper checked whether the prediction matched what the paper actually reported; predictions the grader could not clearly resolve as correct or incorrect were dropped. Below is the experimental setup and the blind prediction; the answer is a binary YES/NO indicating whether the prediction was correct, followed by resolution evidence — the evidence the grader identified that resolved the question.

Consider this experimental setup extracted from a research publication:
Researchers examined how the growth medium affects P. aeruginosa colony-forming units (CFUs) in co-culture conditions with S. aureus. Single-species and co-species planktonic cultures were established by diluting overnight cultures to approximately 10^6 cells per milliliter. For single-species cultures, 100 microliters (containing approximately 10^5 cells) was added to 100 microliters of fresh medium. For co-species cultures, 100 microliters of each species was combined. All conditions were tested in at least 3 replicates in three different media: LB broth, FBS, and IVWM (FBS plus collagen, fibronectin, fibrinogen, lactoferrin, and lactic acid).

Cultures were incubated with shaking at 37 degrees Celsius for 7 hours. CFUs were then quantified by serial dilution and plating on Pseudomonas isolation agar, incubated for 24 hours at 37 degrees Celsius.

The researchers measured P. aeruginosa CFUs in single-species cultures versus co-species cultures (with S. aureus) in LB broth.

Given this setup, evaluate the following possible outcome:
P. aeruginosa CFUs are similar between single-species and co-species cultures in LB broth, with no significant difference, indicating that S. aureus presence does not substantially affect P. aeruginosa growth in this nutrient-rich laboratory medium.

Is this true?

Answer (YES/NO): NO